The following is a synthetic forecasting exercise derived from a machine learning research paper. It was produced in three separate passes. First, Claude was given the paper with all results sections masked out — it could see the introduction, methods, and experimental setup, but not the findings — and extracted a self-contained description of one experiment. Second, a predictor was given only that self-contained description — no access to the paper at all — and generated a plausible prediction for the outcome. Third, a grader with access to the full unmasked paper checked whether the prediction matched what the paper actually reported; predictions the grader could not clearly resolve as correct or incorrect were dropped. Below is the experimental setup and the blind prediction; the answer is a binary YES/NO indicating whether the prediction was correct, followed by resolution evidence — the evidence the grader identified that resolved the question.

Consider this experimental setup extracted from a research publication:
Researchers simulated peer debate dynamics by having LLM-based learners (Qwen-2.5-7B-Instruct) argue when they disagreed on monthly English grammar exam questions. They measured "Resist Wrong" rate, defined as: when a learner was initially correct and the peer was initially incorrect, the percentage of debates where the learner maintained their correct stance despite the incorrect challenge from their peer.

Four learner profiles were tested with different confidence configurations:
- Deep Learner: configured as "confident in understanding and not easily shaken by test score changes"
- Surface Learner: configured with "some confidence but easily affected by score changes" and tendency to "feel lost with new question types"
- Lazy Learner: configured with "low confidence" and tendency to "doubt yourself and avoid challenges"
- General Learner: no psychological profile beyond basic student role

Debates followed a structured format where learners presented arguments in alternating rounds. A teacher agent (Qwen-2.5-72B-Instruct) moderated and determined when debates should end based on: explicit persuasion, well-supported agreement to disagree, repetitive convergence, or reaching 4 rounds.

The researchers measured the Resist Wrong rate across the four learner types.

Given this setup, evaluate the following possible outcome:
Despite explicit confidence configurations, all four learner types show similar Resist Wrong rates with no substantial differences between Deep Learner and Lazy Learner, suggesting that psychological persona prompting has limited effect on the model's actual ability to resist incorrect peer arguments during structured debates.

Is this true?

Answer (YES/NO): NO